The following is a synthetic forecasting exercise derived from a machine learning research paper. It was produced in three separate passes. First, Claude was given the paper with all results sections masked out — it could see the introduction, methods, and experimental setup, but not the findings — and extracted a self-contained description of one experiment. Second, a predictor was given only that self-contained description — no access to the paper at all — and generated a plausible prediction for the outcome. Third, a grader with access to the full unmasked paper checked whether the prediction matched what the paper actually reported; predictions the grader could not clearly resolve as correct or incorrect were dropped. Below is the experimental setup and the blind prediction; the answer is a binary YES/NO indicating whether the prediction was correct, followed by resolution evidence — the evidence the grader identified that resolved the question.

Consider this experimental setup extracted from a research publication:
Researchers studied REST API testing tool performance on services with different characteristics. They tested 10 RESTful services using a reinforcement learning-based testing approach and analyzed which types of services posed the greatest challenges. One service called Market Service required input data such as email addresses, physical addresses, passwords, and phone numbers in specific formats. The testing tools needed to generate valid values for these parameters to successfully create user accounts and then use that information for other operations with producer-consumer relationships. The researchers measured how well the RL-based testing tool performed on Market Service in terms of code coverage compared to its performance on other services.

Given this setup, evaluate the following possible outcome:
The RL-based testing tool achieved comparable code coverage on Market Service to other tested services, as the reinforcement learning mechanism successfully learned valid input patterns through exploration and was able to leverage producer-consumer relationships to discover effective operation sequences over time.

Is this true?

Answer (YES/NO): NO